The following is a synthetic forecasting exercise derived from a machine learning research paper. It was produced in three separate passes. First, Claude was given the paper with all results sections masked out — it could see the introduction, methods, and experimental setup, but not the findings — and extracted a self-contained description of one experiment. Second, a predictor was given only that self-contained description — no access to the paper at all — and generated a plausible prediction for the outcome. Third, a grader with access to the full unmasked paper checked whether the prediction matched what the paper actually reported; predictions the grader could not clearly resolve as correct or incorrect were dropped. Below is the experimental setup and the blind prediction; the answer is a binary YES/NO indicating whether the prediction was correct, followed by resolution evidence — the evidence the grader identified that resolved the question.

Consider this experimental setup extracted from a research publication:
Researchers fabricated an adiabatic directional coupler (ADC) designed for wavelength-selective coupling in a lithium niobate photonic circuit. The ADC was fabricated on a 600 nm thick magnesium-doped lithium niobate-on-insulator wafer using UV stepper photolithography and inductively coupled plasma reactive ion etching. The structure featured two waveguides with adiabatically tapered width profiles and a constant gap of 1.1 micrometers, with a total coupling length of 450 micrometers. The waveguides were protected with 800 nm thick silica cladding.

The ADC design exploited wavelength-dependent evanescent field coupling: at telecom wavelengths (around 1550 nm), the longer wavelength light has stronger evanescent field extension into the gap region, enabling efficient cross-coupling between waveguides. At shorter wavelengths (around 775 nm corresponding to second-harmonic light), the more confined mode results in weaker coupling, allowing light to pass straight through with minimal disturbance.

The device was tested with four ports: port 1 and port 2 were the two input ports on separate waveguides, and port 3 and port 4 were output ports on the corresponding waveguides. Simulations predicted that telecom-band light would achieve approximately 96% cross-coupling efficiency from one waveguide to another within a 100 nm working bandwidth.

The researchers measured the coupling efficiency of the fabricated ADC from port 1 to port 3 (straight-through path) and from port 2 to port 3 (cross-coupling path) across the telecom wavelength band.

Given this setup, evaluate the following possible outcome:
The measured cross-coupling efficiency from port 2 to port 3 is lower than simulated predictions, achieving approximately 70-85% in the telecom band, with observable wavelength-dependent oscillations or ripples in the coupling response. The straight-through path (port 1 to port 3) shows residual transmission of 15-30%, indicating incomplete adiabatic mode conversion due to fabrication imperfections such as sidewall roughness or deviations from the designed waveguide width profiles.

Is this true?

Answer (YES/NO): NO